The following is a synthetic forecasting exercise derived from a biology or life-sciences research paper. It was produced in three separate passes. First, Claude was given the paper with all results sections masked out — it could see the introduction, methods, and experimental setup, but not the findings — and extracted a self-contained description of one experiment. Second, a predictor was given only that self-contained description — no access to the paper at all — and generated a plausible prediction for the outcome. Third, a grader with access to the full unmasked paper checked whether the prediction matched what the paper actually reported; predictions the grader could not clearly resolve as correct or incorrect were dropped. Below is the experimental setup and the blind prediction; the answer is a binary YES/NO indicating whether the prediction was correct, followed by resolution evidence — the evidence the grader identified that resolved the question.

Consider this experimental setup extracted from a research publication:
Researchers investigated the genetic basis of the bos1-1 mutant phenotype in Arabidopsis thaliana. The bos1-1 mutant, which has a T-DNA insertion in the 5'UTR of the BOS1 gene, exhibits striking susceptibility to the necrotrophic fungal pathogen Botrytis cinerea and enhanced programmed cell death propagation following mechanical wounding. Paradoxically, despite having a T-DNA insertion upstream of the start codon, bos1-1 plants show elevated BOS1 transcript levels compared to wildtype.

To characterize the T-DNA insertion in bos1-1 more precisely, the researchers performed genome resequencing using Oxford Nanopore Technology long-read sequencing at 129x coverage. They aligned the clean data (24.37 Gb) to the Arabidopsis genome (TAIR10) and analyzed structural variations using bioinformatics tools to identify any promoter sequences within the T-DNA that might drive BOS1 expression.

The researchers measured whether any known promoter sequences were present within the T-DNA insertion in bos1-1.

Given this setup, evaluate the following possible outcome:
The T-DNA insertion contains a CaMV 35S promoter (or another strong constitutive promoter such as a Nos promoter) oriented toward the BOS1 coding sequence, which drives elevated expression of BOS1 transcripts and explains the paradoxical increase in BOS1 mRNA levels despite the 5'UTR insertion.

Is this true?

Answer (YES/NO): NO